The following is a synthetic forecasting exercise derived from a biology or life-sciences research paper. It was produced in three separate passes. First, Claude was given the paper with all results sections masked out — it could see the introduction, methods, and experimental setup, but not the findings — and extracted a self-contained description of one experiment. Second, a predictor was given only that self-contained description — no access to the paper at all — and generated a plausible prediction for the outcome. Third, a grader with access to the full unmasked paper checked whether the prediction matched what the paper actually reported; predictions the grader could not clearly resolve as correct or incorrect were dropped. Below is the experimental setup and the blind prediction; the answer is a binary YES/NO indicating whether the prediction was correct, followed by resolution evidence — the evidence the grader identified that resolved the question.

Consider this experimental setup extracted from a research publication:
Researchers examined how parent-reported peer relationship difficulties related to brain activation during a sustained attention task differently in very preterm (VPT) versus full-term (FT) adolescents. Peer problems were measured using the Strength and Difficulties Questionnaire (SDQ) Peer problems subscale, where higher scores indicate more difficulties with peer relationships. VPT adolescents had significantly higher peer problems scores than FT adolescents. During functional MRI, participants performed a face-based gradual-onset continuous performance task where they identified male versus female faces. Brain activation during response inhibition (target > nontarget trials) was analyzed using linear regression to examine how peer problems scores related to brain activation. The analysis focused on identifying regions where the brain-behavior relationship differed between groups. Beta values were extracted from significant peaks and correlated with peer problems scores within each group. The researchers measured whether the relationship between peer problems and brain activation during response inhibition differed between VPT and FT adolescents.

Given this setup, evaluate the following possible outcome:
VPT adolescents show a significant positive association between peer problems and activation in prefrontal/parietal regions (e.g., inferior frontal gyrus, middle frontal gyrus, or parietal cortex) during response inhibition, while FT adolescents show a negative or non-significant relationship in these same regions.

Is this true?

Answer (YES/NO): NO